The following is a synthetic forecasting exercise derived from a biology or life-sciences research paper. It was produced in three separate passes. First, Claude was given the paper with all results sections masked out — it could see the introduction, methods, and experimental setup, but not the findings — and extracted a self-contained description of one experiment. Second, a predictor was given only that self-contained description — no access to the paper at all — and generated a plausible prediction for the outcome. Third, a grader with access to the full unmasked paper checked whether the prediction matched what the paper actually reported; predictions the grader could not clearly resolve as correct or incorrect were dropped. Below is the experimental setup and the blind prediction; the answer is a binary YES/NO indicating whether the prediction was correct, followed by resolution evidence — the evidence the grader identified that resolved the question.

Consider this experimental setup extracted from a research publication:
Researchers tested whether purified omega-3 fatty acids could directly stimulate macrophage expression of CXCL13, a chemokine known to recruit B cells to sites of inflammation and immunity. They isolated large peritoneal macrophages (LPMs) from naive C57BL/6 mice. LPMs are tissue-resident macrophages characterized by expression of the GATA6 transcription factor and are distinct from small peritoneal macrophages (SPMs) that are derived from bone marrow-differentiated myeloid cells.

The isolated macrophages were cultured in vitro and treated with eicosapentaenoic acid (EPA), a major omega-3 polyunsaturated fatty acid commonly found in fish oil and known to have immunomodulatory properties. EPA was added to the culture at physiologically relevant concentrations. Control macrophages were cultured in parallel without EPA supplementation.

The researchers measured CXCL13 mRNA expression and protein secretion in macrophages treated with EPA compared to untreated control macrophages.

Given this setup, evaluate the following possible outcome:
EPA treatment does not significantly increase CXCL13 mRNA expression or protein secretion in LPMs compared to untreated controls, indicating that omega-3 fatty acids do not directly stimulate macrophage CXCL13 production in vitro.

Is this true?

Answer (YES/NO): NO